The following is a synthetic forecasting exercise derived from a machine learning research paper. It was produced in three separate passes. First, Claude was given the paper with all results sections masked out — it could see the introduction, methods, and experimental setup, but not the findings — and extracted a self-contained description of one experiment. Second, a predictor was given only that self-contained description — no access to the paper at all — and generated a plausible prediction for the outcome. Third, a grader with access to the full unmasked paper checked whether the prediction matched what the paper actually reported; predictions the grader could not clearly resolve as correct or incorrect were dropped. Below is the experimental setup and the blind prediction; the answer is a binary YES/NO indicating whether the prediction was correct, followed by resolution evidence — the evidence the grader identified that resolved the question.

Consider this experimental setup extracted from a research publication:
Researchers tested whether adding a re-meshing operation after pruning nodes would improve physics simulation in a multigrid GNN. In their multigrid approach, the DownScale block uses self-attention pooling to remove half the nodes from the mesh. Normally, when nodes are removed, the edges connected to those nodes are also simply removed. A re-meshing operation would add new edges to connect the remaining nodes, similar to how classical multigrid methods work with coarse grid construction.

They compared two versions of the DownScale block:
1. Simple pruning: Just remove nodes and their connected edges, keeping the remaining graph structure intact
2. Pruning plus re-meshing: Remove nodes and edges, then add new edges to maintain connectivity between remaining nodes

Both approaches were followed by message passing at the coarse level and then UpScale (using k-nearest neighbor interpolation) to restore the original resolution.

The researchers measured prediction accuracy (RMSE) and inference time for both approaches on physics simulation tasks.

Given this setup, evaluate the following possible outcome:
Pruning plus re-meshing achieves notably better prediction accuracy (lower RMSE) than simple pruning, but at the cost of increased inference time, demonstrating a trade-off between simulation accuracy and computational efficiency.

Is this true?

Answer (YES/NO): NO